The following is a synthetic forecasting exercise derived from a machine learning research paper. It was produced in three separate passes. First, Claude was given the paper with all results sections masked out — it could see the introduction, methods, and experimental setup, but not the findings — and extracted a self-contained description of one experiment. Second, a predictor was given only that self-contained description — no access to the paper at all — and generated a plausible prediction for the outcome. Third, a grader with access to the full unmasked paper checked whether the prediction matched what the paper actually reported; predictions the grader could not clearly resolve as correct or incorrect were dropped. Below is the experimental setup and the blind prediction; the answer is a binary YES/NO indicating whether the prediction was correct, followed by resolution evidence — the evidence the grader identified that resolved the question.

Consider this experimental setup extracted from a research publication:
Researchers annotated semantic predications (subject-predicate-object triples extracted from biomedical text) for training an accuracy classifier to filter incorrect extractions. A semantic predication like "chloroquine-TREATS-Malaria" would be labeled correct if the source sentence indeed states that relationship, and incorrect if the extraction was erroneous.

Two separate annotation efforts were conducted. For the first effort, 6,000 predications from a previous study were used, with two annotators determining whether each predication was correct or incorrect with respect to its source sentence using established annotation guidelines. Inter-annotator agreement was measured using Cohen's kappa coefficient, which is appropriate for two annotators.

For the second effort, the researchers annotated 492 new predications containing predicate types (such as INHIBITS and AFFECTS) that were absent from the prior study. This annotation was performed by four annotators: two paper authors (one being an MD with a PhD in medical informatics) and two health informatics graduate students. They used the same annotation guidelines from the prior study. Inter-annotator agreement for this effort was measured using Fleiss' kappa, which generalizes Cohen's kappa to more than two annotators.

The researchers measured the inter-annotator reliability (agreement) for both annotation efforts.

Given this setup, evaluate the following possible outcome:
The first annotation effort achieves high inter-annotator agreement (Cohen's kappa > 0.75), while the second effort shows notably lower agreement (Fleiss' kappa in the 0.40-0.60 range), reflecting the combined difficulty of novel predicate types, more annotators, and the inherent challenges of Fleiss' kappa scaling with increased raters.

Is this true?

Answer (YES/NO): YES